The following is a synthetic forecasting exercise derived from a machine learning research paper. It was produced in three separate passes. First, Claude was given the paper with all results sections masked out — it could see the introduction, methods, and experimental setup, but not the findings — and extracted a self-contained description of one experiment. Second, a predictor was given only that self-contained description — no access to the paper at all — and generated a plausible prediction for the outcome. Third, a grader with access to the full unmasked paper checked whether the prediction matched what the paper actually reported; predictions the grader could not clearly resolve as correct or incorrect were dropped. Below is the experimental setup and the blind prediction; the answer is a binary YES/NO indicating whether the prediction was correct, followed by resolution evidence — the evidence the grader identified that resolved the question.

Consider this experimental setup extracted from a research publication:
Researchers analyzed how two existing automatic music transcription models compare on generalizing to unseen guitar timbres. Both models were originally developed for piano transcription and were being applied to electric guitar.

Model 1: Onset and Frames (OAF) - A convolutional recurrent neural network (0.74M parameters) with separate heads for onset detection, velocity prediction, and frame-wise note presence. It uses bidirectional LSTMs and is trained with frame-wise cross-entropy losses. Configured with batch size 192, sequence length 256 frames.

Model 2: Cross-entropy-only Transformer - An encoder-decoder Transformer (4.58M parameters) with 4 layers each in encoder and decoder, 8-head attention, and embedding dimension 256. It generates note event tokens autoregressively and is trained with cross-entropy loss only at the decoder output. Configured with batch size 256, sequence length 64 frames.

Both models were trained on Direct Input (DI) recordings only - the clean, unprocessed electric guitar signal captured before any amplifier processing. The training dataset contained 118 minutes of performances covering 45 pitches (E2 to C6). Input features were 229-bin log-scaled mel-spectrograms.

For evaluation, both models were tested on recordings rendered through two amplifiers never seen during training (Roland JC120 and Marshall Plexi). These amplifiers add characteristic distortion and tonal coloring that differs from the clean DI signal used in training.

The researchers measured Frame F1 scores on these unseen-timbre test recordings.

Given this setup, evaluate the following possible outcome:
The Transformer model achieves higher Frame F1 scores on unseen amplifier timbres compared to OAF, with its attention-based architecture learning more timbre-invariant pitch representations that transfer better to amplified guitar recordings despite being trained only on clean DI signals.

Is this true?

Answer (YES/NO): NO